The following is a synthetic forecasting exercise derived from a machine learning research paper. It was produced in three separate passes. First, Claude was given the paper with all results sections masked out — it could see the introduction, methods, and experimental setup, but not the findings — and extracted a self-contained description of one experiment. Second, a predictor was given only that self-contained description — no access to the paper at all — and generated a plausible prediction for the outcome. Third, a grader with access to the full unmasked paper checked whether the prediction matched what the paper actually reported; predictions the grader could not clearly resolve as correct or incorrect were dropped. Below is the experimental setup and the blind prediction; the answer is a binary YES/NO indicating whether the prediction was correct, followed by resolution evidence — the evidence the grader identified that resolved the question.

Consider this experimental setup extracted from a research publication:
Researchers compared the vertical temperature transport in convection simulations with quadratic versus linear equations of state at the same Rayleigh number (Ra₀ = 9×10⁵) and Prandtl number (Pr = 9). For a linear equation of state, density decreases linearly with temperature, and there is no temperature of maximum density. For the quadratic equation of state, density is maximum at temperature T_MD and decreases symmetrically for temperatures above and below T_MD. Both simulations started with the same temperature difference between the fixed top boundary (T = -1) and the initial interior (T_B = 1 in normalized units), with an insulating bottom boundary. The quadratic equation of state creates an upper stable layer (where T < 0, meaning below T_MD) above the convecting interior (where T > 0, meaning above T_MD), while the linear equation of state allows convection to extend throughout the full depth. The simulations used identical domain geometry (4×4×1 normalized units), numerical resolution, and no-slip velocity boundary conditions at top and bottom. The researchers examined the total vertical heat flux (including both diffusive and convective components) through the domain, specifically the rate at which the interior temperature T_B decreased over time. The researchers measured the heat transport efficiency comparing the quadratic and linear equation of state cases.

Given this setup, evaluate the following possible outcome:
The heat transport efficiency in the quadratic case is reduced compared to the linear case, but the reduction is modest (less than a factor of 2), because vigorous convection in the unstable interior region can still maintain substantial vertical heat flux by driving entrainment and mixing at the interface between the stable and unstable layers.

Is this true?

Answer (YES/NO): NO